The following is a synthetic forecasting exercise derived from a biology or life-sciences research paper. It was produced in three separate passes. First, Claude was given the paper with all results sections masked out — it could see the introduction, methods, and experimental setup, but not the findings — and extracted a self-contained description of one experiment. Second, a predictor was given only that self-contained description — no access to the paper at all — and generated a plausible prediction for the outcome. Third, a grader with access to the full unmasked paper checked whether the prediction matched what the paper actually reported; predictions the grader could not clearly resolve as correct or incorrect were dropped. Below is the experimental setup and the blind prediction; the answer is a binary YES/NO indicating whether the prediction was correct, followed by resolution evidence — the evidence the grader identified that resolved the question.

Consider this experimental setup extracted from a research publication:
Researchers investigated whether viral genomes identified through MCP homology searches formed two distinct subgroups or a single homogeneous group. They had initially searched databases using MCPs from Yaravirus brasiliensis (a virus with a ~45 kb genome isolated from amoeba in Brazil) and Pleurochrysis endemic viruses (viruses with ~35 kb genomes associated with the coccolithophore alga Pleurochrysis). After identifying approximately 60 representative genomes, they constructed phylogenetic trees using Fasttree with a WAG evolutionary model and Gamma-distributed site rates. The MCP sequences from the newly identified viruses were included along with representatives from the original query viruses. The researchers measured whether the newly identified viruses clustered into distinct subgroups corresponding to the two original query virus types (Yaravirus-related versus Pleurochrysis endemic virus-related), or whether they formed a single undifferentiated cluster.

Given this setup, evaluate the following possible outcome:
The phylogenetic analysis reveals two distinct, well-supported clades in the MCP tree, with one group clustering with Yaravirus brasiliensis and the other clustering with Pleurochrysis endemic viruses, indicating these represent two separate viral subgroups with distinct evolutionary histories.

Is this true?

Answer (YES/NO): YES